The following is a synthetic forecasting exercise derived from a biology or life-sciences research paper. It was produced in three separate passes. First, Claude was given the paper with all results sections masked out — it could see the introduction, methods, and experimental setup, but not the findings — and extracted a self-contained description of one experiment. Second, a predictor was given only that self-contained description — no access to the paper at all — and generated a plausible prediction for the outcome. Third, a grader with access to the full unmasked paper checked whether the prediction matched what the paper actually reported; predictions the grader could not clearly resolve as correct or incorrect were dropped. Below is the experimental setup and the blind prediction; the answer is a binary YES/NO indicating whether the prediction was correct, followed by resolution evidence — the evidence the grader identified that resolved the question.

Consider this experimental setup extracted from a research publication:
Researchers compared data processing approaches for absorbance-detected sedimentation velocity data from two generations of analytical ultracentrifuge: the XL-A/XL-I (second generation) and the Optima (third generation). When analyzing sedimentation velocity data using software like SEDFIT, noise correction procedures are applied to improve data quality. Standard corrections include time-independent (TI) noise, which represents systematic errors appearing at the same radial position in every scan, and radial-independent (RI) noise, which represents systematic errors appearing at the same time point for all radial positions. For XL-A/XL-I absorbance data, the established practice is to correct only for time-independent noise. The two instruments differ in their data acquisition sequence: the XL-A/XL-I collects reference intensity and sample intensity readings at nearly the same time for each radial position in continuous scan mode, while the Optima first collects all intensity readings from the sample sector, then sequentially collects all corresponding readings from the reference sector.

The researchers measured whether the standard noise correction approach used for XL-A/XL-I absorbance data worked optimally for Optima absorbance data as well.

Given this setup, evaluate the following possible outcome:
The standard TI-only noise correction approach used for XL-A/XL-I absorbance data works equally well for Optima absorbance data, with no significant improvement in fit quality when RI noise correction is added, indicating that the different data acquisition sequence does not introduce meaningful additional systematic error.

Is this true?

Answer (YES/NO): NO